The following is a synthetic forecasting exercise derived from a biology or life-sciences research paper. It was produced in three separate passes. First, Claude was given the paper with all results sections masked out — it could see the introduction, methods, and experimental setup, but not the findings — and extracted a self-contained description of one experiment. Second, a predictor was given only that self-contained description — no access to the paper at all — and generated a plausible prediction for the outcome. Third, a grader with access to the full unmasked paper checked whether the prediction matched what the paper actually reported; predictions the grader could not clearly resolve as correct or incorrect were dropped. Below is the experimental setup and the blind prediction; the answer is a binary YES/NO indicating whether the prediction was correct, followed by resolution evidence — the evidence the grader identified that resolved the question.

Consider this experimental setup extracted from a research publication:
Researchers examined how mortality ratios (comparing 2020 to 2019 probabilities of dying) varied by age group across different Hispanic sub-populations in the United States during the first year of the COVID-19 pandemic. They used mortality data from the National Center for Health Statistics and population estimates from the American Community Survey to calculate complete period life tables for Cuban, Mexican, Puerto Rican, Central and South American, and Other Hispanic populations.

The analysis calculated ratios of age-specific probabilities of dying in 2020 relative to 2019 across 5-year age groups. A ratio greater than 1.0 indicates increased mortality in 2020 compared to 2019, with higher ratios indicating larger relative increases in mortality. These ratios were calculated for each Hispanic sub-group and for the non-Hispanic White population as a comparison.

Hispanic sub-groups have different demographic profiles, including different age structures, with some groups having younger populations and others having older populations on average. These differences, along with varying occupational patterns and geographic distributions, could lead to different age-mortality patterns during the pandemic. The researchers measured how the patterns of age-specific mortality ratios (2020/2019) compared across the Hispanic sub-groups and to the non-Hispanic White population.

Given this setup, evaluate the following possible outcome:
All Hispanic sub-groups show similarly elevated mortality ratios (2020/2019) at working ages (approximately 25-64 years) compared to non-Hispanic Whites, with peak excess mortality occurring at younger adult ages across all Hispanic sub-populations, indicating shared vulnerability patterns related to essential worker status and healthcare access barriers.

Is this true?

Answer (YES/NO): NO